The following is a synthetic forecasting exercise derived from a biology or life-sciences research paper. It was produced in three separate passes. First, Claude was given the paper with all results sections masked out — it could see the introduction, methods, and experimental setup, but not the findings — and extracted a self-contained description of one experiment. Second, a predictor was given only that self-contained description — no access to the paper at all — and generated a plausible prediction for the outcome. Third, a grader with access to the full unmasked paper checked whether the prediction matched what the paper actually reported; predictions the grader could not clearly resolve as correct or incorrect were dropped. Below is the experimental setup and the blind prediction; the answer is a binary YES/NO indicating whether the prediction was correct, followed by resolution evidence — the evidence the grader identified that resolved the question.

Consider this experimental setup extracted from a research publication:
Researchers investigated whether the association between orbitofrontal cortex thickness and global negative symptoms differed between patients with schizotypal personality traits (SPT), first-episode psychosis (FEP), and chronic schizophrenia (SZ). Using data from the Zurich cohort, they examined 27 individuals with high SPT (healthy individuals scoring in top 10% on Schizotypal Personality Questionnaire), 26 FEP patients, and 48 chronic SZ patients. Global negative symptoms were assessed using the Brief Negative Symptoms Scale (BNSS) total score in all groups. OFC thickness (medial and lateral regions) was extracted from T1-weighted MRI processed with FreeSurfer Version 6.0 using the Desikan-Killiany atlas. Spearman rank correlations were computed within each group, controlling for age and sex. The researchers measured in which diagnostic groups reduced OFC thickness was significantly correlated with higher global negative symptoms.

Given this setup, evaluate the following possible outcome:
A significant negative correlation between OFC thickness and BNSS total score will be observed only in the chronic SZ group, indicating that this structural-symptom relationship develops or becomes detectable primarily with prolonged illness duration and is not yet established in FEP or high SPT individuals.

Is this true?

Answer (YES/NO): NO